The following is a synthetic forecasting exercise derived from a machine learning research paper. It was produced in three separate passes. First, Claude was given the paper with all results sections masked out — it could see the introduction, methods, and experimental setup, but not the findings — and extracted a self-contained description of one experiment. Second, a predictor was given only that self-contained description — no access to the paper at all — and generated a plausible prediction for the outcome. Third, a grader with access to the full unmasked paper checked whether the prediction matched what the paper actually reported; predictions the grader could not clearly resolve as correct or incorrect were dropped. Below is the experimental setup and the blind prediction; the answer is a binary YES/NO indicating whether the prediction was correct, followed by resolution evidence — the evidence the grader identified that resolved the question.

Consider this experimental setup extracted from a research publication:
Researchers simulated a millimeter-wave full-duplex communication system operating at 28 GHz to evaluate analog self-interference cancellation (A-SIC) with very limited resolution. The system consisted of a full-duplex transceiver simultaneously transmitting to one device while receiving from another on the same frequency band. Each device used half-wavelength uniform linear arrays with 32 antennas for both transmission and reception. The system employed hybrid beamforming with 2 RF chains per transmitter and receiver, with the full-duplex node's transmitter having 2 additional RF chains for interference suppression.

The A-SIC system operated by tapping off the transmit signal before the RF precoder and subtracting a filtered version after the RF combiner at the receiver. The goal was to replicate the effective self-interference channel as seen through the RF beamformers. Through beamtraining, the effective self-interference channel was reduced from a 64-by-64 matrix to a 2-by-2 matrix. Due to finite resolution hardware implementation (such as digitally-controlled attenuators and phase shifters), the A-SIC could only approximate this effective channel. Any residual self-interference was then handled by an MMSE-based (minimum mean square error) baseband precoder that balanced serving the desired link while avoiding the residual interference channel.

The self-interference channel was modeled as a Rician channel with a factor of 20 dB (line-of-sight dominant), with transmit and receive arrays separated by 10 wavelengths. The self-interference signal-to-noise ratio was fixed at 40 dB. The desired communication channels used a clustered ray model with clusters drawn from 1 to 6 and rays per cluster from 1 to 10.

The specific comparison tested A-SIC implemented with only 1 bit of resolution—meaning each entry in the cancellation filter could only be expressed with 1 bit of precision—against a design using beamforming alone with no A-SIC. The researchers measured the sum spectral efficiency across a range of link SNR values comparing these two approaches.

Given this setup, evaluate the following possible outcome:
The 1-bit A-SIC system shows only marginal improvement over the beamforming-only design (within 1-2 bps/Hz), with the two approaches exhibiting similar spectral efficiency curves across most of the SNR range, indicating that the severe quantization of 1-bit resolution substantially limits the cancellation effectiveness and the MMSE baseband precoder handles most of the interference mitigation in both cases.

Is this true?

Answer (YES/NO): NO